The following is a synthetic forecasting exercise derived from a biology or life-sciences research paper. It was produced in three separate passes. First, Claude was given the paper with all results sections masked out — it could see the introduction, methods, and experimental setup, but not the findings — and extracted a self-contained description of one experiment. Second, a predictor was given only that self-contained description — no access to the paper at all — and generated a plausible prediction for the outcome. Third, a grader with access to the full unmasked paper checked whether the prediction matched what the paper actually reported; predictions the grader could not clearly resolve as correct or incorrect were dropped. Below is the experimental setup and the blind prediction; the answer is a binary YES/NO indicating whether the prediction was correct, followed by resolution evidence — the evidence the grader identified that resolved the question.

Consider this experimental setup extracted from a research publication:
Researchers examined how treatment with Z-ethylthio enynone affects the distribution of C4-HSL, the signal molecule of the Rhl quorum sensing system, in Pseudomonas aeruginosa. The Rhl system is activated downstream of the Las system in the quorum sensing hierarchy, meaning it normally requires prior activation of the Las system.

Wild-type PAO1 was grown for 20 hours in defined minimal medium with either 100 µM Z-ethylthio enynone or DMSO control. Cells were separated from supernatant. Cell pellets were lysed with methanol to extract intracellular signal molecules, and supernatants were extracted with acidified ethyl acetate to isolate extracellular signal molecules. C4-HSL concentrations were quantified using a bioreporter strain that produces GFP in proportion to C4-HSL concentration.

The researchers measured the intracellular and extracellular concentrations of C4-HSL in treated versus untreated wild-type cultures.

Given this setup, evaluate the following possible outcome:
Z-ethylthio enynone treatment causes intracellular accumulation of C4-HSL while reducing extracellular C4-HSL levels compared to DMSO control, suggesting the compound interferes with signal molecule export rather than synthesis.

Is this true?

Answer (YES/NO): NO